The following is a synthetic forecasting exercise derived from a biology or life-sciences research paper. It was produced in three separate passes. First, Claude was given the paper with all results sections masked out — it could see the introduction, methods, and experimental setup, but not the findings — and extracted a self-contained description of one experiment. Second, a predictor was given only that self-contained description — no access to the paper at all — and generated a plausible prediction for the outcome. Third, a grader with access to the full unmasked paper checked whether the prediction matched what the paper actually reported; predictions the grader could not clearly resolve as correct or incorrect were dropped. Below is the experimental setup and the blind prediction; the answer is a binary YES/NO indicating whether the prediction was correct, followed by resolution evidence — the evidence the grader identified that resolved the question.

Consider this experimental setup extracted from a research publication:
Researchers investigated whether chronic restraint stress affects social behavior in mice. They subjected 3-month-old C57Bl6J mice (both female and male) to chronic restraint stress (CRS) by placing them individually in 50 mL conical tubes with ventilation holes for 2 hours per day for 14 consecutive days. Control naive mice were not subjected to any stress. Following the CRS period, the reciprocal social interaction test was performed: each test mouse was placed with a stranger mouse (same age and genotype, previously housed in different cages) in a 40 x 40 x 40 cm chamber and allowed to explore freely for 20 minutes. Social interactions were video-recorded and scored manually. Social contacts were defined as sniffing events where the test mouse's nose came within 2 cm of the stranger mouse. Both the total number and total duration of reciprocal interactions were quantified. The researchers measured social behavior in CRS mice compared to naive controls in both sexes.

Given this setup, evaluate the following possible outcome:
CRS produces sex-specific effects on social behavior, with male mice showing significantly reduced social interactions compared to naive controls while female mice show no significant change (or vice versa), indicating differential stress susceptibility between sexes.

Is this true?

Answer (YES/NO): NO